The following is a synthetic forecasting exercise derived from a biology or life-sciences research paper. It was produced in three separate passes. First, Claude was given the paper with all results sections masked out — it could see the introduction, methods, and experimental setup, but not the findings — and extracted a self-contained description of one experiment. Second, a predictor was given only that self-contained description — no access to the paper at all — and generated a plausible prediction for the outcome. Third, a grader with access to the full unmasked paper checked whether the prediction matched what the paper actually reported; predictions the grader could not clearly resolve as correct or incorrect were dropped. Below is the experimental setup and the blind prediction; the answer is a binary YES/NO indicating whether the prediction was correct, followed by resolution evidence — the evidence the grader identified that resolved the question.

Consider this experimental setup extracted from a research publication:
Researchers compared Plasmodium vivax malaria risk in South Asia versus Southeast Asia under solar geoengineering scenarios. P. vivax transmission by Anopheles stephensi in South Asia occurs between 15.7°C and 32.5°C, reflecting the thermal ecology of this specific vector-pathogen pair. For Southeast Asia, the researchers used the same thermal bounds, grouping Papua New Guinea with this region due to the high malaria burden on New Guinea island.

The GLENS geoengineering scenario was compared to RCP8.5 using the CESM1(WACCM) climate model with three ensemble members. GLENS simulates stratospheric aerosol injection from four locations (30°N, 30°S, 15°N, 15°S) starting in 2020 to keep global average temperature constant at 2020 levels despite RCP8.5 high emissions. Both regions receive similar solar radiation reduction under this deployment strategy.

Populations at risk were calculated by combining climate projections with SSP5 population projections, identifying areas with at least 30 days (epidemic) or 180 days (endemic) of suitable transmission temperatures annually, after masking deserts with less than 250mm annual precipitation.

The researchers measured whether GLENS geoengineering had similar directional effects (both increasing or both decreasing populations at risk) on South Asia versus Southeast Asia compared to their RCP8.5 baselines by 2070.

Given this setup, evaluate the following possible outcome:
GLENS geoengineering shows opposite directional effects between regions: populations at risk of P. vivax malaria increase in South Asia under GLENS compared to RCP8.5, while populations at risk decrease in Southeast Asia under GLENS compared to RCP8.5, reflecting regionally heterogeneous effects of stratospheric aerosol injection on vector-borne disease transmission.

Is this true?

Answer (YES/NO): NO